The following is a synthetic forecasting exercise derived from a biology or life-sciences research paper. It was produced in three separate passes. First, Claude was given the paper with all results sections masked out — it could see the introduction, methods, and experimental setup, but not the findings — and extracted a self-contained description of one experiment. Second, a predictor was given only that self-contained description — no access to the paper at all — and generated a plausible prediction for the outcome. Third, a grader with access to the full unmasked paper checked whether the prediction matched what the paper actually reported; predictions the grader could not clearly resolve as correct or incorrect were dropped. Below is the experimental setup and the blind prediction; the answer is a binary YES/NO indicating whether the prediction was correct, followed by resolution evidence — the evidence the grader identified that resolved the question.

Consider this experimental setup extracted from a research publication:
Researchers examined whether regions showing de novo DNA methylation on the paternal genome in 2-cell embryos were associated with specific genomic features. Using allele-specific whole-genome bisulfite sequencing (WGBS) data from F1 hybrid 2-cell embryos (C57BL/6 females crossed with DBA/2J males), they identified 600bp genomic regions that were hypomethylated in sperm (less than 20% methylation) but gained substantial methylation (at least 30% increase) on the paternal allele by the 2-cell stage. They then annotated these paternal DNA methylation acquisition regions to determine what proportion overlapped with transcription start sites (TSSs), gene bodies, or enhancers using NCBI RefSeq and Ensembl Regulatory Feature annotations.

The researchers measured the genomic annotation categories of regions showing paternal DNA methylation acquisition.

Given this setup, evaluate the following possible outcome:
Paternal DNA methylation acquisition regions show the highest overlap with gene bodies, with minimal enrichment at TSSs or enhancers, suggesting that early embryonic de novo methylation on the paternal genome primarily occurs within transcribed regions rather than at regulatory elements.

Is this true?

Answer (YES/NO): NO